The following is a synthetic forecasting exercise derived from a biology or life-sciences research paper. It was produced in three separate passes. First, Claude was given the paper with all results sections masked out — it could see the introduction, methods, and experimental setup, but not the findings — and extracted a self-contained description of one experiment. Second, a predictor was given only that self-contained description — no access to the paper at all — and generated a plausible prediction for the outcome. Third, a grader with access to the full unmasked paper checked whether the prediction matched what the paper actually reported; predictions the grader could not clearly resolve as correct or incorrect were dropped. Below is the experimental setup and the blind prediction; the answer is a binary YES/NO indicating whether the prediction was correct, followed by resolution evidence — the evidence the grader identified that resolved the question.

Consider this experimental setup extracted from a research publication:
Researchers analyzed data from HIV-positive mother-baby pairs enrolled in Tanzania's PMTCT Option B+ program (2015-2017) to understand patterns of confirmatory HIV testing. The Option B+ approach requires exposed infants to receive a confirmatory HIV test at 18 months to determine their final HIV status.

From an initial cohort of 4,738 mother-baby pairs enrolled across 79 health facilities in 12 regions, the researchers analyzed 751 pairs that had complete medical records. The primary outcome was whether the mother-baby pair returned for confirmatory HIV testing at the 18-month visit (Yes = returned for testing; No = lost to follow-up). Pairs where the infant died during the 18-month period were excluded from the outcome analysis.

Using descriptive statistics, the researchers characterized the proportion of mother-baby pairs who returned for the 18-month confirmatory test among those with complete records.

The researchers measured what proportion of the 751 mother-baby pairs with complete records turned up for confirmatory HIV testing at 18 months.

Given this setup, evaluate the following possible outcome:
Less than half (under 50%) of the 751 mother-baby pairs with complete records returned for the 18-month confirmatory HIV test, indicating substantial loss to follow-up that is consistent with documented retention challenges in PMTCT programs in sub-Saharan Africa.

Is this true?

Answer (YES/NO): YES